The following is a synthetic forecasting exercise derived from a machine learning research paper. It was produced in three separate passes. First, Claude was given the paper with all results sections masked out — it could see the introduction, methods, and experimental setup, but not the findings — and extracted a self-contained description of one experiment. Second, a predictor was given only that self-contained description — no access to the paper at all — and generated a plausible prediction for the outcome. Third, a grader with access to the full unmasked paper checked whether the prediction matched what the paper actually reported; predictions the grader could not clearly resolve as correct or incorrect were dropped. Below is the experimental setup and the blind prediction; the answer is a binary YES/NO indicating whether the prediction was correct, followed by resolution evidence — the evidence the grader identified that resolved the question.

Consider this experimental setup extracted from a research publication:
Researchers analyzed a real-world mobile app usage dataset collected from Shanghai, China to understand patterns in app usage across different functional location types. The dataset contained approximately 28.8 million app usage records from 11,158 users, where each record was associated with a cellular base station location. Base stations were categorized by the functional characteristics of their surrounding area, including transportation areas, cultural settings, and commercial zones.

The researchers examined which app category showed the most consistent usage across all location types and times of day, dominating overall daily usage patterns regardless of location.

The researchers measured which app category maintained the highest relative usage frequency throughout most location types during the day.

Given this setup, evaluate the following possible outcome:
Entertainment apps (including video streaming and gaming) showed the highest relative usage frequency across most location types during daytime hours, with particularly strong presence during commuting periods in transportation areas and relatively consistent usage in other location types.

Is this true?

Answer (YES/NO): NO